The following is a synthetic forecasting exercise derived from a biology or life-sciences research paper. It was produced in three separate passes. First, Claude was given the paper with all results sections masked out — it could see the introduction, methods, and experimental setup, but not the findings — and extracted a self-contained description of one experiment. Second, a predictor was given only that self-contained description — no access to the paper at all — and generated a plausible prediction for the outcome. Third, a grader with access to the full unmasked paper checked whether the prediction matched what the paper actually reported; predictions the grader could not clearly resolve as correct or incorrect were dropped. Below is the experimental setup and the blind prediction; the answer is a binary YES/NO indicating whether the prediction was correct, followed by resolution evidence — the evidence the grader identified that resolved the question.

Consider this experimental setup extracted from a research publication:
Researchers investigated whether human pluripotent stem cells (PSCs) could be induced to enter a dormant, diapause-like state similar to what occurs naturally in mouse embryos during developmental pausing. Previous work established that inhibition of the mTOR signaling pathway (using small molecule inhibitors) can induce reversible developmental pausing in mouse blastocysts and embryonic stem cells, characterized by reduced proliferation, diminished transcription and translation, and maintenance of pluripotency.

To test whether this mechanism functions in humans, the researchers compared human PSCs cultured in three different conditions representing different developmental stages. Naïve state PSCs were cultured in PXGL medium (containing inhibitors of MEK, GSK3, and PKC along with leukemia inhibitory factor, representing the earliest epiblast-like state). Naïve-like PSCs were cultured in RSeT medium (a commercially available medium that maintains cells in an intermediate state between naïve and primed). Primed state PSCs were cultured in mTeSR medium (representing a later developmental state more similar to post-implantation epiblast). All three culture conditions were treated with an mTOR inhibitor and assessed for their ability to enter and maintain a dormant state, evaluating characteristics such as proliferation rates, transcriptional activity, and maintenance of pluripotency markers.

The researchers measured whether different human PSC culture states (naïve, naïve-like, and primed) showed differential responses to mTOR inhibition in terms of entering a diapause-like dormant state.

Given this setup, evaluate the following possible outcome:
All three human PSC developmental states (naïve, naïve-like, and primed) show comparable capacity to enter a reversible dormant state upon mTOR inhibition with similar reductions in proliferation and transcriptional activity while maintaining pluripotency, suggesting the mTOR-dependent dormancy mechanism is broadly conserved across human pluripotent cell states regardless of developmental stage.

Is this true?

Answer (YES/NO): NO